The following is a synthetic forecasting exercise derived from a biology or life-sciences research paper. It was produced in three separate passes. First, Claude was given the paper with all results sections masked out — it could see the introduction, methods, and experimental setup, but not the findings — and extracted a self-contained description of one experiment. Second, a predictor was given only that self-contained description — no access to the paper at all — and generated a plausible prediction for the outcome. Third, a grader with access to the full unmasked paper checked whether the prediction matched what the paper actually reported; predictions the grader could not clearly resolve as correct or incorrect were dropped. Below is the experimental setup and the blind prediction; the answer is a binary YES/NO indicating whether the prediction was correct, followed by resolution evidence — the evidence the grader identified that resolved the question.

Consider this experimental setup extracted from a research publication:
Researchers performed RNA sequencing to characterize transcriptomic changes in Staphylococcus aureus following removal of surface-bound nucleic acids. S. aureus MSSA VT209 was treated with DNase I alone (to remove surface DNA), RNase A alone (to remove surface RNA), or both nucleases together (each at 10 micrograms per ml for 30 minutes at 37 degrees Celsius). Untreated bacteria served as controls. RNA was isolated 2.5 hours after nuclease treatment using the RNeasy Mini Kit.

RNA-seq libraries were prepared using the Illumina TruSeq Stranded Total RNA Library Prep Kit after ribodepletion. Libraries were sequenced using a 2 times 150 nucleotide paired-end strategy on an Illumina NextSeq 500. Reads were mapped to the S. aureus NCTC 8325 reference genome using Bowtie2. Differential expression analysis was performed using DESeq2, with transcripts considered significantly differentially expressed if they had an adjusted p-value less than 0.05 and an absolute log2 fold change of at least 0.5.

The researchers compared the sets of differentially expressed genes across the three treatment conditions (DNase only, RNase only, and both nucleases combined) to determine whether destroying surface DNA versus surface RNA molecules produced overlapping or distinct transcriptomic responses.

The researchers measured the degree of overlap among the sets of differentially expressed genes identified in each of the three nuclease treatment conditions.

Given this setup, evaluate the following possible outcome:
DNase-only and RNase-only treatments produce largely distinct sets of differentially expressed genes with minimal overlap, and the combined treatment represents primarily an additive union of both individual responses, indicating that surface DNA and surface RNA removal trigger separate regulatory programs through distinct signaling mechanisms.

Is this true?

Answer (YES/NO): NO